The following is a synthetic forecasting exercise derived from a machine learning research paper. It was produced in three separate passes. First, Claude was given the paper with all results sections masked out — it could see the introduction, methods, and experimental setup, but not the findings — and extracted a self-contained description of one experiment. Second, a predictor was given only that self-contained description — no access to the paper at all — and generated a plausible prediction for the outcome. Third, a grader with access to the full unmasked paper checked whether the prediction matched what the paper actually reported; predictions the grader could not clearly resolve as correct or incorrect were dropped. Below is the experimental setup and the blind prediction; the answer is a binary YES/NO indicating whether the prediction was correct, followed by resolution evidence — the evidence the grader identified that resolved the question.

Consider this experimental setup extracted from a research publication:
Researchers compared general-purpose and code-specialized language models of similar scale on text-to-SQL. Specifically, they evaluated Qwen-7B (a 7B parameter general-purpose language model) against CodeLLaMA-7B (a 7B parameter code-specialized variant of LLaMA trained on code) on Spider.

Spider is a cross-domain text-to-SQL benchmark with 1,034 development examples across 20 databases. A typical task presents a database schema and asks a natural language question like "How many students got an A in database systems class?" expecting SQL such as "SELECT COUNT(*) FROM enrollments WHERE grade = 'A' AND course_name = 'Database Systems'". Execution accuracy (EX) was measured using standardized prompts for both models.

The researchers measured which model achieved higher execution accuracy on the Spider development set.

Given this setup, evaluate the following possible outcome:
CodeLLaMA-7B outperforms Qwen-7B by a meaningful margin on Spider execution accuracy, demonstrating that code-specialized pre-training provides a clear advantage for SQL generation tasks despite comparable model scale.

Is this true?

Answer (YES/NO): NO